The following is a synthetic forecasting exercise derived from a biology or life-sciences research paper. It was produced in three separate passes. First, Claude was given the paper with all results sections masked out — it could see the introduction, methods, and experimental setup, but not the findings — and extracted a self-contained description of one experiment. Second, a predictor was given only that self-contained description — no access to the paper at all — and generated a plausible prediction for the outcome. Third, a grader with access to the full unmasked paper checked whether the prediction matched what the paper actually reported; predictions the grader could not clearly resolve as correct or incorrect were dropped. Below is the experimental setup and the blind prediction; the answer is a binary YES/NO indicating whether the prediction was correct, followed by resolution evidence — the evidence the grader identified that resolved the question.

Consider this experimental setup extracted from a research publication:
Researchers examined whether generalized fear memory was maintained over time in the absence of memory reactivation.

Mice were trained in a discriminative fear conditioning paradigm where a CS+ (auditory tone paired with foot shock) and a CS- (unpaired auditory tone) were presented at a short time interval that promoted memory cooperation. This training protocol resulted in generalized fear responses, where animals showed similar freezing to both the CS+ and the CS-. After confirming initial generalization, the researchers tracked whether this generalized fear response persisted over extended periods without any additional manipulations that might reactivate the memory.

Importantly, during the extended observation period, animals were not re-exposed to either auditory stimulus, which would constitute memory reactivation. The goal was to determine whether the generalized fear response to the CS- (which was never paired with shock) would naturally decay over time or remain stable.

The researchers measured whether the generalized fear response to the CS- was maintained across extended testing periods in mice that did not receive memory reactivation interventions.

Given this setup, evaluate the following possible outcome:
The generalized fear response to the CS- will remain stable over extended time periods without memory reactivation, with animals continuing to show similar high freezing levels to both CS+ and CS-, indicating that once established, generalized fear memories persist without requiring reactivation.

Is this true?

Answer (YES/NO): YES